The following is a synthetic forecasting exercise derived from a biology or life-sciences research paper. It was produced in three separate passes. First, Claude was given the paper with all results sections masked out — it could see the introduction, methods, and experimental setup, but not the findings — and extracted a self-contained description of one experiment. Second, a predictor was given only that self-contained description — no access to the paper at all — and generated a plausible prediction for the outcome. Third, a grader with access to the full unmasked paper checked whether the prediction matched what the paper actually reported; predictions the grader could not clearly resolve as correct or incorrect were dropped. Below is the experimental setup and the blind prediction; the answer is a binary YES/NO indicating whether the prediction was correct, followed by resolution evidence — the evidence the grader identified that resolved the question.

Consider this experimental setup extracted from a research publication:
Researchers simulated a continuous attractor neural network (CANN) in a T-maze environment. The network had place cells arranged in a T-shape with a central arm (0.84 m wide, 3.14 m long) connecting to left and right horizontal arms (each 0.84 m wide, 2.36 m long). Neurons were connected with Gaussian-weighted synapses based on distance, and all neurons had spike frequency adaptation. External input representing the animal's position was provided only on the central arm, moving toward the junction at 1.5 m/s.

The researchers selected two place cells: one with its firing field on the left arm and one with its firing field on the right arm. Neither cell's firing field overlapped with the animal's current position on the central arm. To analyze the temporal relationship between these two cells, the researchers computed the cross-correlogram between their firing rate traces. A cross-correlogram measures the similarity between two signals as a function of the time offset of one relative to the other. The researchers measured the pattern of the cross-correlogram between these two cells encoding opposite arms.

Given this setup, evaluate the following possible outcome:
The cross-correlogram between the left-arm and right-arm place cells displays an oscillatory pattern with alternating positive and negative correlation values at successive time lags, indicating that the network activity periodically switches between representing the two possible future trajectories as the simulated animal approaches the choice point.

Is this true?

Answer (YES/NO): YES